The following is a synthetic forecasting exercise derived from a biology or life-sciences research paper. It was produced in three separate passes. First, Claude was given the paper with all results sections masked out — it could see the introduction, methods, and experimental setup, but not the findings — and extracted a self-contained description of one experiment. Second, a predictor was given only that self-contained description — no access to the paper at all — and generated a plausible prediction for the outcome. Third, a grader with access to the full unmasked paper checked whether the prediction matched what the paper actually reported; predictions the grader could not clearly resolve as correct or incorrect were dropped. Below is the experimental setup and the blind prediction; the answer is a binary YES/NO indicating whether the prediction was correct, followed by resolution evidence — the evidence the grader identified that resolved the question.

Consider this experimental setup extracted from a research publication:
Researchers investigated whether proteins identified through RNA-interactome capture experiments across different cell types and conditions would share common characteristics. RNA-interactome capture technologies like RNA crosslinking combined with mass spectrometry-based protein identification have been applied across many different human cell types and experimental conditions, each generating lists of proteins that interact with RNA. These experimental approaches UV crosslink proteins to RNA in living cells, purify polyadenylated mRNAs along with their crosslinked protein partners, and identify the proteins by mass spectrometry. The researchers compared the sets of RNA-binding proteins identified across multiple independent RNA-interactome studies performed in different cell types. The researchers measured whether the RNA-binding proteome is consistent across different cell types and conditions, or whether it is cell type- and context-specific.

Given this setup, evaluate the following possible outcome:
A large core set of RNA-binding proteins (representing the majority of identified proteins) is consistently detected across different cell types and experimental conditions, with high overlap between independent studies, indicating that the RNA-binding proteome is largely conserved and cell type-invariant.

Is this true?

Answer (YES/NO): NO